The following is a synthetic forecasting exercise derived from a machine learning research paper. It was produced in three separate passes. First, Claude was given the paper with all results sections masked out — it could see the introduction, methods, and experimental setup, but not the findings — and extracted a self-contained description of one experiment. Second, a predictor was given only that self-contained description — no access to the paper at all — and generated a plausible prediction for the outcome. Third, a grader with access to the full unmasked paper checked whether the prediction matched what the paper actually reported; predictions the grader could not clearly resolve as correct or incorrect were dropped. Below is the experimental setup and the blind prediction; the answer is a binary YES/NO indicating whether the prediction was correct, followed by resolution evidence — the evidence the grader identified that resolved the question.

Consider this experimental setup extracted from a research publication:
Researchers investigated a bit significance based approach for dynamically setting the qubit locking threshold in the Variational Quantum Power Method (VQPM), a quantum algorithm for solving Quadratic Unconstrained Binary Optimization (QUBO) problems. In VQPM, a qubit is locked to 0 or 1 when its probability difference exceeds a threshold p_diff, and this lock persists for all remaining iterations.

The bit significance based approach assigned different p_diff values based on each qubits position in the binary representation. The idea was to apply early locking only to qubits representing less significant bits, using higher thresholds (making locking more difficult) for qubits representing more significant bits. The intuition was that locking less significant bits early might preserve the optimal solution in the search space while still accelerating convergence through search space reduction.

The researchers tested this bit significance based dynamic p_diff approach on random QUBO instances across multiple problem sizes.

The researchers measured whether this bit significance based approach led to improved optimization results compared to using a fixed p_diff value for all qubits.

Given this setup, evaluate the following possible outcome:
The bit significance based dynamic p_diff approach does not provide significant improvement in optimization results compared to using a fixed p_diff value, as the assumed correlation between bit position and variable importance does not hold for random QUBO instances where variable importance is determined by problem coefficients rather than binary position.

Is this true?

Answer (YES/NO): YES